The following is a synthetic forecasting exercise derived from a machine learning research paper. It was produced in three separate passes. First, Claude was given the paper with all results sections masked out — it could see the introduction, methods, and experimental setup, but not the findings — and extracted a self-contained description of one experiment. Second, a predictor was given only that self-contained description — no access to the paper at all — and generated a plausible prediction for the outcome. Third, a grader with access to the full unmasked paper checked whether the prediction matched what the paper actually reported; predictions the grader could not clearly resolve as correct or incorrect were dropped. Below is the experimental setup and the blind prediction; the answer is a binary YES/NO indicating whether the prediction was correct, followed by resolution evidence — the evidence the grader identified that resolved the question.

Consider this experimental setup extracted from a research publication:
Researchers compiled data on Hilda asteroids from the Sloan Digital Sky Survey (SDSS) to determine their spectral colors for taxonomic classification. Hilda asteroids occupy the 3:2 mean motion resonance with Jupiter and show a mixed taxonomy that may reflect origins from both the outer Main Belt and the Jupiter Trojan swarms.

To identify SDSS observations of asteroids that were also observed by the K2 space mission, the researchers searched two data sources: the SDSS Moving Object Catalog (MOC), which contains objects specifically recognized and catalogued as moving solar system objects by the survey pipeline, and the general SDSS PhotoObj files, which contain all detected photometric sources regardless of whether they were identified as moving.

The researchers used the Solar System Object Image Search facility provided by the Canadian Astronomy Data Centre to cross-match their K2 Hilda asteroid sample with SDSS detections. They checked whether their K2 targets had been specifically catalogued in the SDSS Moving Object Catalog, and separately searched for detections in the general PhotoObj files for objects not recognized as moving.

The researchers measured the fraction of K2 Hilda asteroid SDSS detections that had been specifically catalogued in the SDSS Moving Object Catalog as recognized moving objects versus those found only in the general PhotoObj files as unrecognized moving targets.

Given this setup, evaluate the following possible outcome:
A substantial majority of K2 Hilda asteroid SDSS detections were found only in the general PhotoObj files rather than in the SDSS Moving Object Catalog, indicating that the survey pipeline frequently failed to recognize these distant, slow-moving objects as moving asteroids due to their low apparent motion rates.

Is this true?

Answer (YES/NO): NO